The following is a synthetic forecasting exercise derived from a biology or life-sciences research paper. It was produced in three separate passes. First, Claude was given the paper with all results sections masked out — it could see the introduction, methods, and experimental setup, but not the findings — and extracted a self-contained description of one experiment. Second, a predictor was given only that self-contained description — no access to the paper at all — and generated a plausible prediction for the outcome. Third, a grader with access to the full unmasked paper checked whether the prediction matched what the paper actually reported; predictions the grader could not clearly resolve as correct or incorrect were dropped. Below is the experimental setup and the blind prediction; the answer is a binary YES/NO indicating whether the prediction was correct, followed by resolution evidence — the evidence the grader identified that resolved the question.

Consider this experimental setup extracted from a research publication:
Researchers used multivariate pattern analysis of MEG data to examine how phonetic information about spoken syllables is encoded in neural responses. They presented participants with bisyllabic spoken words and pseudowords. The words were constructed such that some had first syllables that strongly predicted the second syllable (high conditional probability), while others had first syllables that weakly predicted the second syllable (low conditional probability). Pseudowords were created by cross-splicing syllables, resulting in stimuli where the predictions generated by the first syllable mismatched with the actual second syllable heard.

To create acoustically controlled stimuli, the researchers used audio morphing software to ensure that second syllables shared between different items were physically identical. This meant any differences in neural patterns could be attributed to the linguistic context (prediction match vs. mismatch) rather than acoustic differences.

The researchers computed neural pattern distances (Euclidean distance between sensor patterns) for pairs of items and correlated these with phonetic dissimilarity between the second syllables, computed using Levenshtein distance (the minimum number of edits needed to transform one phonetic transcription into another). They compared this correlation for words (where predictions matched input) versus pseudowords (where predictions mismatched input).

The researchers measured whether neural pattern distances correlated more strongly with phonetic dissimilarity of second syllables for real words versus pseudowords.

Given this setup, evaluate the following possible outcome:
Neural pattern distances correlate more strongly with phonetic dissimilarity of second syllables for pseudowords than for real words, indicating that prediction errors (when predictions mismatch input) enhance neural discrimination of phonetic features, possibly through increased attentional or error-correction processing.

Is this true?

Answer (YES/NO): NO